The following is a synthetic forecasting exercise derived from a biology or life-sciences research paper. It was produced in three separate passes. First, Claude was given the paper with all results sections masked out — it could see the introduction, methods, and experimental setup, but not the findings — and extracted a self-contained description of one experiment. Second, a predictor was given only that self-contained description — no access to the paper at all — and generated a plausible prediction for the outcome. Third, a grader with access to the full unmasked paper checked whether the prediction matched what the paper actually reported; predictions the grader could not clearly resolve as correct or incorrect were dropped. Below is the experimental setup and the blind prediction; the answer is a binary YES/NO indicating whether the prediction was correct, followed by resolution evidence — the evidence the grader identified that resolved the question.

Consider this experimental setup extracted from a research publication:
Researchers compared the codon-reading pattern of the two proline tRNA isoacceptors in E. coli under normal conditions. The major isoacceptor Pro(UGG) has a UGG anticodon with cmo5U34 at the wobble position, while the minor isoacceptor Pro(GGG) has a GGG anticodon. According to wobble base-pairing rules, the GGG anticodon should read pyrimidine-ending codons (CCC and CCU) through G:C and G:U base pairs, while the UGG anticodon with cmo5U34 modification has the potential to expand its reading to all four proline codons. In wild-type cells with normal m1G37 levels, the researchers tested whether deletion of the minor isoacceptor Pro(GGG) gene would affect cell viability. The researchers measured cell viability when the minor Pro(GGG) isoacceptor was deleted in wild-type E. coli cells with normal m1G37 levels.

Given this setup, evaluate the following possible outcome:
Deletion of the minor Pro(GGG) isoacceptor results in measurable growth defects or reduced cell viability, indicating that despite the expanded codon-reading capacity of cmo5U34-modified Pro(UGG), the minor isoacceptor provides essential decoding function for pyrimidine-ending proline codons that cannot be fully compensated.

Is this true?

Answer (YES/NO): NO